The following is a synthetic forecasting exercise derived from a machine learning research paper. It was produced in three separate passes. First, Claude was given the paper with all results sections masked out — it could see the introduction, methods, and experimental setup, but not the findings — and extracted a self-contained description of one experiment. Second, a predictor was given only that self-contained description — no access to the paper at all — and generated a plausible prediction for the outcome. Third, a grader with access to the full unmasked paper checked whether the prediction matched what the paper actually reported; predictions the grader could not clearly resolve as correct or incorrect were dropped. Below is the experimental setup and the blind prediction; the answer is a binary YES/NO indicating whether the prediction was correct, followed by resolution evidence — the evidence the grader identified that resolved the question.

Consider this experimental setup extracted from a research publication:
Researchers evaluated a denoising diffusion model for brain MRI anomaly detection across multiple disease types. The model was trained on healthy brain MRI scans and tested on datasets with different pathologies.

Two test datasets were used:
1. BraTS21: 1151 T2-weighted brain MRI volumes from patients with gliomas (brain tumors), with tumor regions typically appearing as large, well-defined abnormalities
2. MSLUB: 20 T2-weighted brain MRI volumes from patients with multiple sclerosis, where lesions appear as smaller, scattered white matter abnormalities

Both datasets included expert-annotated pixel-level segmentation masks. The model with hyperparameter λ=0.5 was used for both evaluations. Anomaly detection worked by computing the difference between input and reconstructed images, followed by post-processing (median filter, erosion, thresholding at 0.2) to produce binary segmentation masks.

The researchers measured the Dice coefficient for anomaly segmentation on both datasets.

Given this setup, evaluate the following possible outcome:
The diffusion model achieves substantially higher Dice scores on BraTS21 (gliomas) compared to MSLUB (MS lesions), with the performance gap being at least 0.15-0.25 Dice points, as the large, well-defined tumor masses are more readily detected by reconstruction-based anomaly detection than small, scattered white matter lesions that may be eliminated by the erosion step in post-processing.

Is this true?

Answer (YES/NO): YES